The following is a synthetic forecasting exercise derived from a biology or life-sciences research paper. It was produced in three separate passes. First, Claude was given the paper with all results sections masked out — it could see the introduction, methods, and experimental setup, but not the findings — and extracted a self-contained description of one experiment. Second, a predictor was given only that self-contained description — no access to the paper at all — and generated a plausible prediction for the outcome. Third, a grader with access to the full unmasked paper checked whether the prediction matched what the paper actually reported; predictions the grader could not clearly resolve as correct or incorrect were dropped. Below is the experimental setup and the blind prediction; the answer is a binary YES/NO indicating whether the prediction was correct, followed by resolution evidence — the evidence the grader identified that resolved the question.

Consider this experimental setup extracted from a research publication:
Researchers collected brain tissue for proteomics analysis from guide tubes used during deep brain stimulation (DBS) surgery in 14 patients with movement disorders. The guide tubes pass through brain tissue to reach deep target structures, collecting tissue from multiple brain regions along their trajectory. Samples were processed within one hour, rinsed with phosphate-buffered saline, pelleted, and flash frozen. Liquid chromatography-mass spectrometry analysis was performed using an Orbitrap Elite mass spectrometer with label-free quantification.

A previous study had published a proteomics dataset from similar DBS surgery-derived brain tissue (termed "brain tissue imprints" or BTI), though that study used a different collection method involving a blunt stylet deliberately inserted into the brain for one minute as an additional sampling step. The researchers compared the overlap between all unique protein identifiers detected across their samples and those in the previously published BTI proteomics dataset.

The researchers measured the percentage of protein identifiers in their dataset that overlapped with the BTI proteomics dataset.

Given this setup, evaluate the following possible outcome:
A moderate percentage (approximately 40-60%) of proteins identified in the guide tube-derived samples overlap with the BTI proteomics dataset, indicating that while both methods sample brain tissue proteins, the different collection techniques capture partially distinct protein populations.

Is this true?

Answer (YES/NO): NO